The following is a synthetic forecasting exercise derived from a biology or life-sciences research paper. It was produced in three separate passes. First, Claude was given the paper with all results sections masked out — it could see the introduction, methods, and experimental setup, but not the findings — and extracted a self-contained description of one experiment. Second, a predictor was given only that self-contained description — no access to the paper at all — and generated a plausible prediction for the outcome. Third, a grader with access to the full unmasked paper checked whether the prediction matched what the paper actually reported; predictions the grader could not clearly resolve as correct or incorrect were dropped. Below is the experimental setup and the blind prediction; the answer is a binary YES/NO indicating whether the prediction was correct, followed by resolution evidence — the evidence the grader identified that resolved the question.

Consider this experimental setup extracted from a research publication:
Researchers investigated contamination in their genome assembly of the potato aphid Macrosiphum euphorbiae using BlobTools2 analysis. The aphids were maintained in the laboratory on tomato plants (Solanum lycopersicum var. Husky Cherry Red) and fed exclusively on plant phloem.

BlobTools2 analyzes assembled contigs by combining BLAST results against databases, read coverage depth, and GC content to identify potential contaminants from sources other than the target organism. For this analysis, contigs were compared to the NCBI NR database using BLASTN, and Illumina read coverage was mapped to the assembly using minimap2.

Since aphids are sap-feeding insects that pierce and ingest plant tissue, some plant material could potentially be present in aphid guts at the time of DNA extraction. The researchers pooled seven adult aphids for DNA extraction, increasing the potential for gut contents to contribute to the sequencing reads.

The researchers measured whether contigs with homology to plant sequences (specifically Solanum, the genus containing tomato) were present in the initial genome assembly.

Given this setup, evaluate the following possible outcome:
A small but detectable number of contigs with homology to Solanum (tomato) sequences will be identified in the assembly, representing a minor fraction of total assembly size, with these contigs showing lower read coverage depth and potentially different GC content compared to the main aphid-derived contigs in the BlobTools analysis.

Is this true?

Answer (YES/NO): NO